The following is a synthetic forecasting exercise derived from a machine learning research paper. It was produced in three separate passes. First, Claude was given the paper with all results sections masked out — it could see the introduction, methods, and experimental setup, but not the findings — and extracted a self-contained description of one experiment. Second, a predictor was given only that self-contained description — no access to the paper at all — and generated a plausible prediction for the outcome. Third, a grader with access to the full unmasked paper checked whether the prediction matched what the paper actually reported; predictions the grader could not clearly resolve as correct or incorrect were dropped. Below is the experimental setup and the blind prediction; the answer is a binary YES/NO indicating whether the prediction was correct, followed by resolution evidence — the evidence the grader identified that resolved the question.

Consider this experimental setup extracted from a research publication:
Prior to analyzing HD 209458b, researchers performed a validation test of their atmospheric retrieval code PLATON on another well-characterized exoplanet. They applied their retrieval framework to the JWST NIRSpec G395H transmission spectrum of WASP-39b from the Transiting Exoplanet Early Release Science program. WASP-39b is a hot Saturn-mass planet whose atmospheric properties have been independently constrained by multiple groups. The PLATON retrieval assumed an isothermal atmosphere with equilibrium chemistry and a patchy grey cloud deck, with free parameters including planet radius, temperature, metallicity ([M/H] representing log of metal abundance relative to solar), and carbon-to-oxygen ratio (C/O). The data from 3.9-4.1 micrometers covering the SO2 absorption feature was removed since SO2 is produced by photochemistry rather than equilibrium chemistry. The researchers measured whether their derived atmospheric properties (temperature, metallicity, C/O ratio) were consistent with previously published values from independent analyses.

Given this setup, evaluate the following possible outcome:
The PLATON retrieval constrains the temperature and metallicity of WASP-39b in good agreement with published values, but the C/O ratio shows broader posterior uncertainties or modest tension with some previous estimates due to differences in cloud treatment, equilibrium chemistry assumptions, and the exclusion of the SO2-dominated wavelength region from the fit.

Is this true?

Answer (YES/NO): NO